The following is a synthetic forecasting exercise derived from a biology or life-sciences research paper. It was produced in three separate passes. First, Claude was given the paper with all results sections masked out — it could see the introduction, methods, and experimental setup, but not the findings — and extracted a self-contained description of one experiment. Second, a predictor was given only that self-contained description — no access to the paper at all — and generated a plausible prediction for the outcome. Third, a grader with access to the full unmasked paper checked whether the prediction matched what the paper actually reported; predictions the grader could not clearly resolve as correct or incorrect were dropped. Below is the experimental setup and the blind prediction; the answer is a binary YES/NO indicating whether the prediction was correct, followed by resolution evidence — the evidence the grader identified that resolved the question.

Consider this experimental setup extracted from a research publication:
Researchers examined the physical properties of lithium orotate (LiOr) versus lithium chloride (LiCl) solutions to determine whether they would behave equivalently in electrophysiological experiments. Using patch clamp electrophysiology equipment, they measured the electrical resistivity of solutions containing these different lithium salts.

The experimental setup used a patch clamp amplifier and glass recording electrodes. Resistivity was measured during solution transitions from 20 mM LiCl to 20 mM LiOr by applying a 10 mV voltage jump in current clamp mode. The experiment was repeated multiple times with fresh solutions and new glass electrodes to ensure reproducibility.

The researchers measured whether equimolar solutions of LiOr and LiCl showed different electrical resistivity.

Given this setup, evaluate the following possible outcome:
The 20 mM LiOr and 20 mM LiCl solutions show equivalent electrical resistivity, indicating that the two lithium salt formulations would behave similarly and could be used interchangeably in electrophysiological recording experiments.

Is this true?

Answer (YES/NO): NO